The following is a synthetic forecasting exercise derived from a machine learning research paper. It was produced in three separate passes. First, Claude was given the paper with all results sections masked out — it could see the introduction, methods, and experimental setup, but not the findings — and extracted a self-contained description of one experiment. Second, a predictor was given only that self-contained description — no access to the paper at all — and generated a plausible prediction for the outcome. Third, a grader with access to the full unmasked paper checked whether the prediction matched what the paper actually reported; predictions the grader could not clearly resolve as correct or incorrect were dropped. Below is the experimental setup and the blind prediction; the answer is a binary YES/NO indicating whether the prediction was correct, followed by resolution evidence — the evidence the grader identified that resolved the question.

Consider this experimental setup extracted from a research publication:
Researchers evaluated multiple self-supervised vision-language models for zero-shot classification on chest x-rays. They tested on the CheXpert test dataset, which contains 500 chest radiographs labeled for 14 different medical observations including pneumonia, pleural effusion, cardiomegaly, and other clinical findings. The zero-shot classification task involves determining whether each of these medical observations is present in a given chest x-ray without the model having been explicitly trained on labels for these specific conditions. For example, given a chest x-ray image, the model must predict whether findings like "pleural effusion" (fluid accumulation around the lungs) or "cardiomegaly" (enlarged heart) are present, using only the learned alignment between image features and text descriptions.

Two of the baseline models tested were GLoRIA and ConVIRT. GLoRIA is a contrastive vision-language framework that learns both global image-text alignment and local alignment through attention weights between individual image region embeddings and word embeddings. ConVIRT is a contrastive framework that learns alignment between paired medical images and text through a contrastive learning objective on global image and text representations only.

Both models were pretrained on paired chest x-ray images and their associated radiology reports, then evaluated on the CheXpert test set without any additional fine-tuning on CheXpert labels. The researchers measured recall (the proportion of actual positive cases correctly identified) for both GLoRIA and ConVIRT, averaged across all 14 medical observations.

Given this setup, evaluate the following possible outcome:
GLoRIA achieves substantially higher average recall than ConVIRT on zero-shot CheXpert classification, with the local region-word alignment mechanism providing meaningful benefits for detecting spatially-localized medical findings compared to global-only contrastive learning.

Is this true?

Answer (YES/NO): NO